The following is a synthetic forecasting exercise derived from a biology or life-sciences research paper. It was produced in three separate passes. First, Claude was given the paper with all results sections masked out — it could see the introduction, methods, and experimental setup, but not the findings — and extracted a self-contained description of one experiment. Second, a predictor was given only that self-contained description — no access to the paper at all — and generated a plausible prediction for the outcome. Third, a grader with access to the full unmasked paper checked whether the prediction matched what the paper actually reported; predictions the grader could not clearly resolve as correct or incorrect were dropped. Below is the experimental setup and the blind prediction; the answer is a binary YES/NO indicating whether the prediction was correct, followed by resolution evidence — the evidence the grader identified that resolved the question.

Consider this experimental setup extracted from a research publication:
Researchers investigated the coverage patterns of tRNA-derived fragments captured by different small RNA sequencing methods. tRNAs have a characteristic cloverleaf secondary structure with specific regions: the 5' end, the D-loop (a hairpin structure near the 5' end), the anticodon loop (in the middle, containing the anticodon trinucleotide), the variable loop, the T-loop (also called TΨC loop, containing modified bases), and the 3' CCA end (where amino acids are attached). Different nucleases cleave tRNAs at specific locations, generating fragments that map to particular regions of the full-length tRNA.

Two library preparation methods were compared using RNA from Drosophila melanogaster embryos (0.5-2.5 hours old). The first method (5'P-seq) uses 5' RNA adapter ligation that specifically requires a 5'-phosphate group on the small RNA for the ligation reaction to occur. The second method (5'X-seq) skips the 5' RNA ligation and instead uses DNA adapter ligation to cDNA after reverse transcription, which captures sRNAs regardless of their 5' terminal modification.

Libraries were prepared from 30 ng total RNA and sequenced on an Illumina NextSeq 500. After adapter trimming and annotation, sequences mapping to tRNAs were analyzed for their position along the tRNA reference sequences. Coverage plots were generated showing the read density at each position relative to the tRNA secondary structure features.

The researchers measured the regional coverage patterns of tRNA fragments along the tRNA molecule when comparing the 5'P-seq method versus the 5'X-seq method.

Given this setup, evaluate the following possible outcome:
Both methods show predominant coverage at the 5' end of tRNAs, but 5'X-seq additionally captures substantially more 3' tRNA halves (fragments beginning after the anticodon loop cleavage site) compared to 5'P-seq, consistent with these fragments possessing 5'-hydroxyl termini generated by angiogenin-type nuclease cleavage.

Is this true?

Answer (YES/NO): NO